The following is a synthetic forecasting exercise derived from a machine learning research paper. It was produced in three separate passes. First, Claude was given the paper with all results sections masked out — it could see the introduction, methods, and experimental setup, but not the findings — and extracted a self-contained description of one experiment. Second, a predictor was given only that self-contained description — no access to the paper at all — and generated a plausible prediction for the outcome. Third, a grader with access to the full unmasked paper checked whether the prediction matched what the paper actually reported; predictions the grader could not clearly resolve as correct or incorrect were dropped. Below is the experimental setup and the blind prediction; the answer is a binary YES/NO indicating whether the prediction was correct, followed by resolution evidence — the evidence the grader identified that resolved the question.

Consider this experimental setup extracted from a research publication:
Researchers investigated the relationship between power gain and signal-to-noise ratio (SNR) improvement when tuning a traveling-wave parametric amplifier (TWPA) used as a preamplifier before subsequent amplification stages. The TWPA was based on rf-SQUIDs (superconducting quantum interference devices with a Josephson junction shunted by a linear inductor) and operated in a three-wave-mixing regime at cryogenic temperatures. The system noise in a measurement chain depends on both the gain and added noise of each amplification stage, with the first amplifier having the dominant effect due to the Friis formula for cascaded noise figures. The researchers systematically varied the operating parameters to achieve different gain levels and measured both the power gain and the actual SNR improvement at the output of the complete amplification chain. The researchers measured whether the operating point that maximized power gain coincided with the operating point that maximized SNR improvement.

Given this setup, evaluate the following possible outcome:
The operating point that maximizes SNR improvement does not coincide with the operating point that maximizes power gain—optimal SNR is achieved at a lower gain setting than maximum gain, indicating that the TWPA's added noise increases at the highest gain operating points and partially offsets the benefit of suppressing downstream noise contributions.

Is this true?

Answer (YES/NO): YES